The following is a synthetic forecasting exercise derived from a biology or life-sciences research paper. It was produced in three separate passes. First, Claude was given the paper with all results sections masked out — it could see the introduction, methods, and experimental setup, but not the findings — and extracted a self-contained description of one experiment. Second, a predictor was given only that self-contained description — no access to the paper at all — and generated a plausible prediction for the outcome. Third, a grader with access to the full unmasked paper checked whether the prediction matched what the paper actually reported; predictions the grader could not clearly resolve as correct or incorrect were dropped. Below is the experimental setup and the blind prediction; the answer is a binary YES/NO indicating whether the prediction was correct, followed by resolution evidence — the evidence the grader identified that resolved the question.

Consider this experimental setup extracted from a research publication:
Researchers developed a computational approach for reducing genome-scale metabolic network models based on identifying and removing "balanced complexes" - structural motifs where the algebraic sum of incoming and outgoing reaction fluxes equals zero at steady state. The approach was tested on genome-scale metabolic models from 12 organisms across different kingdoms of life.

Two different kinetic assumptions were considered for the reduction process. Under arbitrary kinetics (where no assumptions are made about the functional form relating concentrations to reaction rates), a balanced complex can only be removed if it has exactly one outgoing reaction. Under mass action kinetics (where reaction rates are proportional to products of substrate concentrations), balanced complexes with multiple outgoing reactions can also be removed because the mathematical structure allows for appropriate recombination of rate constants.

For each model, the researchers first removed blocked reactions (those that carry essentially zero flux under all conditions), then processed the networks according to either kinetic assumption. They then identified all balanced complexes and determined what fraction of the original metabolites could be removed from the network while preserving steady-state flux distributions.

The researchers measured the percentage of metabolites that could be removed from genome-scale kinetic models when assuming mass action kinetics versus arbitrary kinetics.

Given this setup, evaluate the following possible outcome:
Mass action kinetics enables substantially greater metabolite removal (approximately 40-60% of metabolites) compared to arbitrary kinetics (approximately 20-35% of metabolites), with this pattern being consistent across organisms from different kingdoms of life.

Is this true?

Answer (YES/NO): NO